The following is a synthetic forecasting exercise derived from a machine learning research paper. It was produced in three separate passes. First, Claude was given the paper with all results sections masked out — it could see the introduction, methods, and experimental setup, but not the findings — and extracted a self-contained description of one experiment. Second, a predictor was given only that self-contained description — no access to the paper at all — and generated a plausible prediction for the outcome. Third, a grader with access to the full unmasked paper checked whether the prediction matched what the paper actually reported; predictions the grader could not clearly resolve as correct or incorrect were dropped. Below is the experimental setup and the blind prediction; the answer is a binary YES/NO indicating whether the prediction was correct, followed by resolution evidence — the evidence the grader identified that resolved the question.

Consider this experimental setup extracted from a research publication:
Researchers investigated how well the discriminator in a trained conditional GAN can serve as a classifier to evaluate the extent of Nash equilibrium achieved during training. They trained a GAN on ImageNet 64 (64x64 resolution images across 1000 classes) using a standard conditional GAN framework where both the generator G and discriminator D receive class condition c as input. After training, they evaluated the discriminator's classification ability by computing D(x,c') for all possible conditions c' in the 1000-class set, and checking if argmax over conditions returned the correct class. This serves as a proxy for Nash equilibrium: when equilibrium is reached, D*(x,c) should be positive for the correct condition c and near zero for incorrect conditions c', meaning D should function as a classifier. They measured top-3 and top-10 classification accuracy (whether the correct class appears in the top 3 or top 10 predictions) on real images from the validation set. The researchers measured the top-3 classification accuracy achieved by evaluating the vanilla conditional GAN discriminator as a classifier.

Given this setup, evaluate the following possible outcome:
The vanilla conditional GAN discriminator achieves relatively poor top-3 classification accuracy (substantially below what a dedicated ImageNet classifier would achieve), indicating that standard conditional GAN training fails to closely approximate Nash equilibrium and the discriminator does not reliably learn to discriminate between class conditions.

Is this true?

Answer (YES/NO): YES